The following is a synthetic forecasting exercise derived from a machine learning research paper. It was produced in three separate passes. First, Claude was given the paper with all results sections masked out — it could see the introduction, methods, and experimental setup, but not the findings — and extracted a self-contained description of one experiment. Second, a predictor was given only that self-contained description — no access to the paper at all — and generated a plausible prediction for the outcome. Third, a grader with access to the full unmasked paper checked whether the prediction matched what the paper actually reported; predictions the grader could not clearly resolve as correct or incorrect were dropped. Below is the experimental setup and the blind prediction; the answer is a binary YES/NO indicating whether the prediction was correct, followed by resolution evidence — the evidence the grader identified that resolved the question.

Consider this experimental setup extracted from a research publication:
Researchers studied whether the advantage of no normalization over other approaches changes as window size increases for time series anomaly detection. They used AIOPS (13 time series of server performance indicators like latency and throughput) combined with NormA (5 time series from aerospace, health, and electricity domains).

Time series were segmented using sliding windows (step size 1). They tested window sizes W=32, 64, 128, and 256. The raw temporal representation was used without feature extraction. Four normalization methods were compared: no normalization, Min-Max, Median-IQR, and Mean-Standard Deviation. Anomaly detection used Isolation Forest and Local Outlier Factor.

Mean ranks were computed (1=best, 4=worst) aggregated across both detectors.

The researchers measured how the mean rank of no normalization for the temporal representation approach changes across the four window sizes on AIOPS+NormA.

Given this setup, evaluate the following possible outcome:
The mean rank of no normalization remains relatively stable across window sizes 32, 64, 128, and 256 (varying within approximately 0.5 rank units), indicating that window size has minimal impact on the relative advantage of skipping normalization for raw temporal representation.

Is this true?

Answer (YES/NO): YES